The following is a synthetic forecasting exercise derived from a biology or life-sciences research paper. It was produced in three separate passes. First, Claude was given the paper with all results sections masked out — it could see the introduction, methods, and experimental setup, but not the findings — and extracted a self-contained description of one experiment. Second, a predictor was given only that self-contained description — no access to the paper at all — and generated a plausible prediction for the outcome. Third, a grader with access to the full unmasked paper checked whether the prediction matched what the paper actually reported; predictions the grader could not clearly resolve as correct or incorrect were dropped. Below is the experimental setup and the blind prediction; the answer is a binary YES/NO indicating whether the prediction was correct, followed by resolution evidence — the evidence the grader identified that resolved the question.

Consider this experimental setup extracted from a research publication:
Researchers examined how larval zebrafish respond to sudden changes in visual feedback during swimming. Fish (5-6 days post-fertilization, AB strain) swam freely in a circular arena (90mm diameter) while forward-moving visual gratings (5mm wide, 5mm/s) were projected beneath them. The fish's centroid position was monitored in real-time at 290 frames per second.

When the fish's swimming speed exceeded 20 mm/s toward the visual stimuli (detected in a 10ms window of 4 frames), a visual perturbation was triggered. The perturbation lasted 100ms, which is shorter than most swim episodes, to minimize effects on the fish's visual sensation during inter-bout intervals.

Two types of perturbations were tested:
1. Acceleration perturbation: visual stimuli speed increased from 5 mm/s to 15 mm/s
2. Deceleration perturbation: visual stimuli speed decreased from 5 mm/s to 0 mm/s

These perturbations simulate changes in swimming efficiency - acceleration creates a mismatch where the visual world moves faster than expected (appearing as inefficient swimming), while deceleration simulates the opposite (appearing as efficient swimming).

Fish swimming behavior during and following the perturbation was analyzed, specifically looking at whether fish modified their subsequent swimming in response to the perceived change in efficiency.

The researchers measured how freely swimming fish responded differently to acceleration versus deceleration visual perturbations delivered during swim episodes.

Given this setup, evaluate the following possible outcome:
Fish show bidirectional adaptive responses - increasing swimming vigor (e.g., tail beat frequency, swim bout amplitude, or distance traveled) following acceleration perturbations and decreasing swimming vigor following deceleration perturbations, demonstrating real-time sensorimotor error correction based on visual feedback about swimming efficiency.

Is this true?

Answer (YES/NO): YES